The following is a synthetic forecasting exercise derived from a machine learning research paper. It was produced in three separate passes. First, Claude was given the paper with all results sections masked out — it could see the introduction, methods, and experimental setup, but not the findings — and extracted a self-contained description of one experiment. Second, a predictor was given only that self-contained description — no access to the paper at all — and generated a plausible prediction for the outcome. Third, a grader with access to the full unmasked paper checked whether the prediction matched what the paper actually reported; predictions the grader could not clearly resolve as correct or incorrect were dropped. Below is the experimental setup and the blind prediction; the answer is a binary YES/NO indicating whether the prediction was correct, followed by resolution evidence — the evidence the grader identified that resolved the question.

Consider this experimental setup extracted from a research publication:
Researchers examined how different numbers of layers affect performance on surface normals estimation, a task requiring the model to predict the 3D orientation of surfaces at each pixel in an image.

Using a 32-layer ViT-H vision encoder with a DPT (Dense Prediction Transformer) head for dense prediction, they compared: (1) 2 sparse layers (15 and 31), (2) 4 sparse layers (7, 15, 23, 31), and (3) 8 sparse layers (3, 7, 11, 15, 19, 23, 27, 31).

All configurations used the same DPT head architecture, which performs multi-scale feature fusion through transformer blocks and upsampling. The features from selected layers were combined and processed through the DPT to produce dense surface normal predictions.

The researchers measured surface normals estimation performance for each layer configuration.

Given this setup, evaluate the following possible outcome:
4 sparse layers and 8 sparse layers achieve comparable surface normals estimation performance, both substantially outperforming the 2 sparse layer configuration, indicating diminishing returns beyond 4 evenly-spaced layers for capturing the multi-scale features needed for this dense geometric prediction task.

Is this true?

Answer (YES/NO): NO